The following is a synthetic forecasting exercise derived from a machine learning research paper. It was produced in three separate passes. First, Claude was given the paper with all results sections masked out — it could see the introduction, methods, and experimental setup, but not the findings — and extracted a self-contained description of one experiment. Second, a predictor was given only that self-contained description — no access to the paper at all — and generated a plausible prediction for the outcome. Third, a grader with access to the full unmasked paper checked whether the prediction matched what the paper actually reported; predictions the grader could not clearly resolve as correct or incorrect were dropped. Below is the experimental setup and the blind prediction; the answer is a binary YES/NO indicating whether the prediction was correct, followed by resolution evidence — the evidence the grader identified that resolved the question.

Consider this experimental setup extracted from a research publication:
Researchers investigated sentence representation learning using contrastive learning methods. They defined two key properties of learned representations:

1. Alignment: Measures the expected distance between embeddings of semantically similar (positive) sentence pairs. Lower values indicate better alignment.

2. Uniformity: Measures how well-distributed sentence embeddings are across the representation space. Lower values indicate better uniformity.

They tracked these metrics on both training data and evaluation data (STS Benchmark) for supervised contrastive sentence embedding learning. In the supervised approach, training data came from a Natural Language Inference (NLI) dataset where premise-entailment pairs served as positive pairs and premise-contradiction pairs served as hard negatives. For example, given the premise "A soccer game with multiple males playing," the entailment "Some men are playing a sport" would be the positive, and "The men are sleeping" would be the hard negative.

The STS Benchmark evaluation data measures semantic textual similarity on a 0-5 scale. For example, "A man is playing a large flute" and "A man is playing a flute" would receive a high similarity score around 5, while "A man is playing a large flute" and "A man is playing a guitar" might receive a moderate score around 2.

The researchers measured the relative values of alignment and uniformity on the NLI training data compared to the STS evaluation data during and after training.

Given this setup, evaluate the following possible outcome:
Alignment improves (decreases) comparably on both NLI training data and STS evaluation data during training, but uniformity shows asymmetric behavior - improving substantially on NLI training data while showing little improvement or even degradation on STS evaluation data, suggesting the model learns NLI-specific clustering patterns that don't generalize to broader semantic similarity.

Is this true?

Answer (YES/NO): NO